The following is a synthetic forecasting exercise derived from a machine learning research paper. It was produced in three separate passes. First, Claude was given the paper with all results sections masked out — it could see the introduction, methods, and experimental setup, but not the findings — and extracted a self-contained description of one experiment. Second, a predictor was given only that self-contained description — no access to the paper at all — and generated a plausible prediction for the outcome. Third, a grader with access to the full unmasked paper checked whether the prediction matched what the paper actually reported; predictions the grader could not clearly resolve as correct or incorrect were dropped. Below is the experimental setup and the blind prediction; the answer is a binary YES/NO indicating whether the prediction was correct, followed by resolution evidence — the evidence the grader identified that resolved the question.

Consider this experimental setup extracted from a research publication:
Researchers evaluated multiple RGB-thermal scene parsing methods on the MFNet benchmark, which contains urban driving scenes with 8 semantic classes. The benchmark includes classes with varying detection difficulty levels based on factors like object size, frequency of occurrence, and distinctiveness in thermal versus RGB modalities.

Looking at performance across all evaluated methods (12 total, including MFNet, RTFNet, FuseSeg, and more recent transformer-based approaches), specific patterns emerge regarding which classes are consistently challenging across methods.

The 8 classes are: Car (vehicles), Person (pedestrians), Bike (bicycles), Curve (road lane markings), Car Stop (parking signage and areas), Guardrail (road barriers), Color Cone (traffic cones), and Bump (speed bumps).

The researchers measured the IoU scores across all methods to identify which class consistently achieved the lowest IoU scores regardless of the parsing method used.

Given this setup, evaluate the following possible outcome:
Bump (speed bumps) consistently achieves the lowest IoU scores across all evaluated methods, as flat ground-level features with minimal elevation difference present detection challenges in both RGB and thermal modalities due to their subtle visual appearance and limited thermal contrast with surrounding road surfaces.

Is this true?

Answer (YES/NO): NO